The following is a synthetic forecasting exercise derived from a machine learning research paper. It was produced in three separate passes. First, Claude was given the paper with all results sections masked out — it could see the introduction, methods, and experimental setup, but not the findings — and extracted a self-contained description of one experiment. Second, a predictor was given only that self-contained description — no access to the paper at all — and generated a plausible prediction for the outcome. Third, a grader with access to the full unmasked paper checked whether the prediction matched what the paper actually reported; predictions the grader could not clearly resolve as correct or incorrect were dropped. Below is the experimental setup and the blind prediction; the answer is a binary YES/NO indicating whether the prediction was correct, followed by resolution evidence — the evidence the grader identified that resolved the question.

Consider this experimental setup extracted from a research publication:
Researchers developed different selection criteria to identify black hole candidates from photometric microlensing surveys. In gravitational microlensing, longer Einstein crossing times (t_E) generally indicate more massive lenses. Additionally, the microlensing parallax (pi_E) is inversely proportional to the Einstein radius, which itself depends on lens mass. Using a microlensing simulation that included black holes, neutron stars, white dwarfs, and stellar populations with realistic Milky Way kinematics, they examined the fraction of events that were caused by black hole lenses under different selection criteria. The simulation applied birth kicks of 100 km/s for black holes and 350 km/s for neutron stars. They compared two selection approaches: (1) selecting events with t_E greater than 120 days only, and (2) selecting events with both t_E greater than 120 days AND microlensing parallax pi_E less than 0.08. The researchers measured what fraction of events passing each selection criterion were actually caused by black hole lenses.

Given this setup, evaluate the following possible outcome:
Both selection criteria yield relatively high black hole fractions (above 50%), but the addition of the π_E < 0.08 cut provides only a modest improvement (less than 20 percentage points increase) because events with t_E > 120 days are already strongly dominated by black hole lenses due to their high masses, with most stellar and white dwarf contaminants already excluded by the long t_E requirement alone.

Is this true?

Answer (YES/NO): NO